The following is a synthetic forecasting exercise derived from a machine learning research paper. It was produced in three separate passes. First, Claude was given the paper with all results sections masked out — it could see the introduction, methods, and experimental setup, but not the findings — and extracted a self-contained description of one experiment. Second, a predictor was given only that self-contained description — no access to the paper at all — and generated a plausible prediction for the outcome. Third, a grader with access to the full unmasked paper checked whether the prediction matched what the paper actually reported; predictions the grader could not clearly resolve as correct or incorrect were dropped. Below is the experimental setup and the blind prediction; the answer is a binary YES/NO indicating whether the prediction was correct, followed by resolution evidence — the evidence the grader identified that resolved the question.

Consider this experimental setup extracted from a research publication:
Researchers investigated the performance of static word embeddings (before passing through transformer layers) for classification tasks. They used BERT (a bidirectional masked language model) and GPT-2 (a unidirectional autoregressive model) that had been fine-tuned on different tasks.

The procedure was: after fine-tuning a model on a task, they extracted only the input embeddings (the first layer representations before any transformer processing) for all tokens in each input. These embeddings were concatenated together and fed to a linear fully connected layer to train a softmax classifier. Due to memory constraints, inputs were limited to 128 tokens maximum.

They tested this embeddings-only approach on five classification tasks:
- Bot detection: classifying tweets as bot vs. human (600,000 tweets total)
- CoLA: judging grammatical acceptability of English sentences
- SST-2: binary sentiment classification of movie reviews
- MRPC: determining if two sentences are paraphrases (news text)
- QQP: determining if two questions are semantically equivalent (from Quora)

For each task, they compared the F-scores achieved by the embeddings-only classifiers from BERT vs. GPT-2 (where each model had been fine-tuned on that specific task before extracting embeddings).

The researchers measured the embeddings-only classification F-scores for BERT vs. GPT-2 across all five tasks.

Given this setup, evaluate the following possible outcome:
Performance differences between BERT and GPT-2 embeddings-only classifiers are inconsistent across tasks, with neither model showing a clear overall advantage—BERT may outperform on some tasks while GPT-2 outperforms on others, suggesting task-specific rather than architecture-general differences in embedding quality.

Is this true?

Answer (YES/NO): YES